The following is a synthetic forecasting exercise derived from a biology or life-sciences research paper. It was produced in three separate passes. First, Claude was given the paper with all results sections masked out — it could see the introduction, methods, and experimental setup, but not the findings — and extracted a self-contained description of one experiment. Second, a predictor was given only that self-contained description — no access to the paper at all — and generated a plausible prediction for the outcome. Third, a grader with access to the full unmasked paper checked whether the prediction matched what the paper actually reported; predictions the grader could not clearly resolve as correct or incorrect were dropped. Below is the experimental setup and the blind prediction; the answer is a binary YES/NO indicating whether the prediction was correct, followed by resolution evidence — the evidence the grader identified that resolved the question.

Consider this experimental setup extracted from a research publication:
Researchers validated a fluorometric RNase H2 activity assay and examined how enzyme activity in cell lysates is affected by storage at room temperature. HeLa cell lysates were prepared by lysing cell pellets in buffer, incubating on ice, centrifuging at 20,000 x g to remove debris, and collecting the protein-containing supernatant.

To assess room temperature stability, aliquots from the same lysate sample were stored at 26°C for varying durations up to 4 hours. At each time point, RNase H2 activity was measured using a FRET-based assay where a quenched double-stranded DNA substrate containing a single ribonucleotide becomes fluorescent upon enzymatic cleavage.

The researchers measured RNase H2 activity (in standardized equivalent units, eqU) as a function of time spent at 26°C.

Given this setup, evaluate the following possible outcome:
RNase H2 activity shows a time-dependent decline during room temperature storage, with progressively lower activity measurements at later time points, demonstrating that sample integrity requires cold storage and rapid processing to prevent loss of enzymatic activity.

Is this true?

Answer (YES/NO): YES